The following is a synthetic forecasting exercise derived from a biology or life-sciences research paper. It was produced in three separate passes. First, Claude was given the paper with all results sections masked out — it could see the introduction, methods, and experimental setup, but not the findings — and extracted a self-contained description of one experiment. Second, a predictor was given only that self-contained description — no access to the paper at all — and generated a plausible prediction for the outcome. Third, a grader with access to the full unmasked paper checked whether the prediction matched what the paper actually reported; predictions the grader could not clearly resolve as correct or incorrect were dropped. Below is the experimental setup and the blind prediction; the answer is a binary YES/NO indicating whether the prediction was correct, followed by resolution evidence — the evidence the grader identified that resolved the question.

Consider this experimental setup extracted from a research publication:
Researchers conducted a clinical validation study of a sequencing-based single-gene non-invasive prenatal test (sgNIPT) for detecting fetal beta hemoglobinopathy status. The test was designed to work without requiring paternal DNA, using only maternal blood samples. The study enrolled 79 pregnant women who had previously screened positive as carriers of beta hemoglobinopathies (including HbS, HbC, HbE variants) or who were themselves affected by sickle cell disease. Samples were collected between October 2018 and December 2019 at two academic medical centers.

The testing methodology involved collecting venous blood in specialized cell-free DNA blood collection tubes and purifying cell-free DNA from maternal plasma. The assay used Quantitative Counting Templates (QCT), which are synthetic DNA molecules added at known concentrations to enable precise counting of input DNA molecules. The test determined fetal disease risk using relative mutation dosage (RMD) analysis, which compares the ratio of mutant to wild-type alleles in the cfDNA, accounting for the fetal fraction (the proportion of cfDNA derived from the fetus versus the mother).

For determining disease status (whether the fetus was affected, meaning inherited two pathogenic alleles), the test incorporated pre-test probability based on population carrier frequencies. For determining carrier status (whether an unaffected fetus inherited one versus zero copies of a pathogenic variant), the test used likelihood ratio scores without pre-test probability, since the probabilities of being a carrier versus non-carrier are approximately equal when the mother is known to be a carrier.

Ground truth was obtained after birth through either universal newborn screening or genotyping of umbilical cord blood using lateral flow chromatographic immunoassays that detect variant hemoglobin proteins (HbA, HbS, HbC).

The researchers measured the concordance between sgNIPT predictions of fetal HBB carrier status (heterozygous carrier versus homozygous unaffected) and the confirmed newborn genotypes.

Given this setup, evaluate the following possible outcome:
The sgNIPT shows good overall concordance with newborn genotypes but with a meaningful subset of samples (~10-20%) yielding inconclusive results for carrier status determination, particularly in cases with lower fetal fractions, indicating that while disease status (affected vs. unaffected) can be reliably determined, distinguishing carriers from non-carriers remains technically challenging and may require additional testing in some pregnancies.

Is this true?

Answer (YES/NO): NO